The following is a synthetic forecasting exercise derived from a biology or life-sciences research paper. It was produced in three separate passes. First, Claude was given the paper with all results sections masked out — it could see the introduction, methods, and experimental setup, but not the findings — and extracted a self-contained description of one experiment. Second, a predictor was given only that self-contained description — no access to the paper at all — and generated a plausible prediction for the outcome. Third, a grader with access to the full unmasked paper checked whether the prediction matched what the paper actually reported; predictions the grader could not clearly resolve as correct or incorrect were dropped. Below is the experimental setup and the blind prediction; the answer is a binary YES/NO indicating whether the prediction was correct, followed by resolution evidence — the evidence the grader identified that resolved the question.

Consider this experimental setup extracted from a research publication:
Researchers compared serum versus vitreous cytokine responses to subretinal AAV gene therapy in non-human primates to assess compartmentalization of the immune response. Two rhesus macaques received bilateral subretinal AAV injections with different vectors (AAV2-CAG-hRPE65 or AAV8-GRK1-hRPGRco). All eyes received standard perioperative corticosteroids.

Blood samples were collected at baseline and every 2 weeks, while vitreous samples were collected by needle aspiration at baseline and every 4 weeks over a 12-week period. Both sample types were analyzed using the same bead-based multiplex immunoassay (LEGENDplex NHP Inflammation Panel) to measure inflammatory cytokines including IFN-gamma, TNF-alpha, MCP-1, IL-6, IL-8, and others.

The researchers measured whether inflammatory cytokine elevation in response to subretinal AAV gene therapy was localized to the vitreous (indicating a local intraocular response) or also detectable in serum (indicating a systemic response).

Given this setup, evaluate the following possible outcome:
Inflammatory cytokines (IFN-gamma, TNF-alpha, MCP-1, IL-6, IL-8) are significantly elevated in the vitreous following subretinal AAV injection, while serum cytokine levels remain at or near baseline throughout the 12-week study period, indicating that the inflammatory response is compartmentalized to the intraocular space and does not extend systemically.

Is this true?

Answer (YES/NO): NO